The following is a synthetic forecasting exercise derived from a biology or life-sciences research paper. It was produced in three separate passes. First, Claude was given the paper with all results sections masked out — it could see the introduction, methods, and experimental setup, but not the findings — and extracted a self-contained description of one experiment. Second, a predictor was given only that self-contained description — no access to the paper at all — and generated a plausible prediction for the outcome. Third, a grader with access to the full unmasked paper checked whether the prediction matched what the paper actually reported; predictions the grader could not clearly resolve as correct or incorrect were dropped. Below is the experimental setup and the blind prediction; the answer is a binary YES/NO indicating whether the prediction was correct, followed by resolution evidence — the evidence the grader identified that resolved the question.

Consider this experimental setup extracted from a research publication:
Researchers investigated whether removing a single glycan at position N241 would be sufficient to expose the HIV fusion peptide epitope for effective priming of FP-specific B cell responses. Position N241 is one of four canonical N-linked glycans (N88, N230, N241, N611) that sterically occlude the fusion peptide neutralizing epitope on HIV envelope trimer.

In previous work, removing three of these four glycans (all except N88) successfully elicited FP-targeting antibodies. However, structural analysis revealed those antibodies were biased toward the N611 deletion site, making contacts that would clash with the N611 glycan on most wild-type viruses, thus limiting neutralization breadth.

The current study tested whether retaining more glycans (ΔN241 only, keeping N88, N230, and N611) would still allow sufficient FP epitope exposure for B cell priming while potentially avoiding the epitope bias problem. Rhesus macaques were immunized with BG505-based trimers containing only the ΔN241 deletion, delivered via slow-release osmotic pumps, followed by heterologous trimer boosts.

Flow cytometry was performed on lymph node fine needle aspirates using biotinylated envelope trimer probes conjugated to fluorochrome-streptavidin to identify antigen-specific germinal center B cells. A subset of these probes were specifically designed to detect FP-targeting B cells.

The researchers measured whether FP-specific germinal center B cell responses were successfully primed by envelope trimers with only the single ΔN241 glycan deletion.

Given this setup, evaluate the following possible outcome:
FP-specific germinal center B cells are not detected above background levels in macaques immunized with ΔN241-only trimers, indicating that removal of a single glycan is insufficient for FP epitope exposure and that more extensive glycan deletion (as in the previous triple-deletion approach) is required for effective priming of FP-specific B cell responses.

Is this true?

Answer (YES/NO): NO